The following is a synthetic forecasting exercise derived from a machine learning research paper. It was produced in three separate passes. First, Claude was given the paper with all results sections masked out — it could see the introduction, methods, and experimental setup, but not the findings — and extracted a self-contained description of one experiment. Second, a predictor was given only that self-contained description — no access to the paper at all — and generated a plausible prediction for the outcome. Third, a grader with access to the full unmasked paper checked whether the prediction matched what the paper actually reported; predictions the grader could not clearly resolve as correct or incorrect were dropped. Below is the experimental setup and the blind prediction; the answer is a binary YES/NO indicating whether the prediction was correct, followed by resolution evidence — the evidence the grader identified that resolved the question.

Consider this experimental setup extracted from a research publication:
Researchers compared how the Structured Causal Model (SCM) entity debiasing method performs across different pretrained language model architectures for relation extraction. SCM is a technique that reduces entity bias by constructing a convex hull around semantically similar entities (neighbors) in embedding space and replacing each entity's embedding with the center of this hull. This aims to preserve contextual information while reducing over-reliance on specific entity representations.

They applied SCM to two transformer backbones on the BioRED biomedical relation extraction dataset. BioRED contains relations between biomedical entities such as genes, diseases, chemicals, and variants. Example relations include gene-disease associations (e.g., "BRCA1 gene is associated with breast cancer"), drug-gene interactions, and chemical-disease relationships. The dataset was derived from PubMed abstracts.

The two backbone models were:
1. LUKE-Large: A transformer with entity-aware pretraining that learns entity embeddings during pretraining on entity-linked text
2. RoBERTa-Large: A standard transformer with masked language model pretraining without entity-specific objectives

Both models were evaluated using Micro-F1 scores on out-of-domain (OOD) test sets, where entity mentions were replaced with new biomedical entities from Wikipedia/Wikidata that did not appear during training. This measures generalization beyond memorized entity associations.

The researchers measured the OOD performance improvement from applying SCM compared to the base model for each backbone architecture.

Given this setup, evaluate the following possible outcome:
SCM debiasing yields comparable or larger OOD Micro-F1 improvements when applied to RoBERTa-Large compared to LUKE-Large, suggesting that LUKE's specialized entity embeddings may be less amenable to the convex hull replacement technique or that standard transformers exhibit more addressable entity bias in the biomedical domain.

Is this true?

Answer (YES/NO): YES